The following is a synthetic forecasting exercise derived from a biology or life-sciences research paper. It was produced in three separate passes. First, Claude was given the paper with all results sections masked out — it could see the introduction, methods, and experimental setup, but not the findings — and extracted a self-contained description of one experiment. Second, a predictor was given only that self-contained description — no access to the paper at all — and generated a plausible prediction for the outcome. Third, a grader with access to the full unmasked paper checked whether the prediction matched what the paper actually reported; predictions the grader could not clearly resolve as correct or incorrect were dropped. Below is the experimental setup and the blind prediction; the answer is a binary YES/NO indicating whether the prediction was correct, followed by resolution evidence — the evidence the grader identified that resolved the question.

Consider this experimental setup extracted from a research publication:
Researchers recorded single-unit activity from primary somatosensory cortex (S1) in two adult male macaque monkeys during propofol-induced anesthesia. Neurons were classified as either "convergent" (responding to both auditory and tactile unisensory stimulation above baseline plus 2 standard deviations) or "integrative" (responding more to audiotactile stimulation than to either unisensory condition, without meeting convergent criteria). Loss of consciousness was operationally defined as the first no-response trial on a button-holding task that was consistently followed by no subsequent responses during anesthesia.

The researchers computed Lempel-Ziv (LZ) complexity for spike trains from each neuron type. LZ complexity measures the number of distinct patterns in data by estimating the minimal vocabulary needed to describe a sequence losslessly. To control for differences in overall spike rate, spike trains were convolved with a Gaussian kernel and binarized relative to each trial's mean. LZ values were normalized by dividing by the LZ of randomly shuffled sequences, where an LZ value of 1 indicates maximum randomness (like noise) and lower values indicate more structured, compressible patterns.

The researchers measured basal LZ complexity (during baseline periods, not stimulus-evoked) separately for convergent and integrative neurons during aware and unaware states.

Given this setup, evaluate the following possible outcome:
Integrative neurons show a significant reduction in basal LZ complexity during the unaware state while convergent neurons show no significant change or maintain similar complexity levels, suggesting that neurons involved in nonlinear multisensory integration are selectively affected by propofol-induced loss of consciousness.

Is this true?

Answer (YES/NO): NO